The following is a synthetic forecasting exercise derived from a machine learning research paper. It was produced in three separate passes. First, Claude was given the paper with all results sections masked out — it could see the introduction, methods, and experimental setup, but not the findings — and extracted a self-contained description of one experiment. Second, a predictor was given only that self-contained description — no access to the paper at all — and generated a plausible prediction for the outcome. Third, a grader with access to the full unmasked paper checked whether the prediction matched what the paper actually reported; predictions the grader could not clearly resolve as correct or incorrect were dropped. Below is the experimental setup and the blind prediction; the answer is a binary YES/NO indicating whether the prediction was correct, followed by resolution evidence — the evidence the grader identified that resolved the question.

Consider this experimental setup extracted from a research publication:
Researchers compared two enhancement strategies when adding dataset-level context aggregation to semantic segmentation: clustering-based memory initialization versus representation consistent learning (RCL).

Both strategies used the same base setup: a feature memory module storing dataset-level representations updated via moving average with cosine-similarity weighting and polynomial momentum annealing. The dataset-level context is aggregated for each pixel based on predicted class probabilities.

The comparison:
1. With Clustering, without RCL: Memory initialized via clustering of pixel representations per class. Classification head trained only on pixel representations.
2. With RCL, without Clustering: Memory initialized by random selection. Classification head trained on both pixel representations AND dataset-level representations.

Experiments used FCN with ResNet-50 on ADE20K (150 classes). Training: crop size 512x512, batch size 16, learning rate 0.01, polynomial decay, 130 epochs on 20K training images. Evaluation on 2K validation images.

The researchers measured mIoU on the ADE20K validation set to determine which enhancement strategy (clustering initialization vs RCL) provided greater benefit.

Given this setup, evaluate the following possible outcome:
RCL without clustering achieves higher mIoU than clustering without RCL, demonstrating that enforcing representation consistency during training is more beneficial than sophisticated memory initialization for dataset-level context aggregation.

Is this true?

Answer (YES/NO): YES